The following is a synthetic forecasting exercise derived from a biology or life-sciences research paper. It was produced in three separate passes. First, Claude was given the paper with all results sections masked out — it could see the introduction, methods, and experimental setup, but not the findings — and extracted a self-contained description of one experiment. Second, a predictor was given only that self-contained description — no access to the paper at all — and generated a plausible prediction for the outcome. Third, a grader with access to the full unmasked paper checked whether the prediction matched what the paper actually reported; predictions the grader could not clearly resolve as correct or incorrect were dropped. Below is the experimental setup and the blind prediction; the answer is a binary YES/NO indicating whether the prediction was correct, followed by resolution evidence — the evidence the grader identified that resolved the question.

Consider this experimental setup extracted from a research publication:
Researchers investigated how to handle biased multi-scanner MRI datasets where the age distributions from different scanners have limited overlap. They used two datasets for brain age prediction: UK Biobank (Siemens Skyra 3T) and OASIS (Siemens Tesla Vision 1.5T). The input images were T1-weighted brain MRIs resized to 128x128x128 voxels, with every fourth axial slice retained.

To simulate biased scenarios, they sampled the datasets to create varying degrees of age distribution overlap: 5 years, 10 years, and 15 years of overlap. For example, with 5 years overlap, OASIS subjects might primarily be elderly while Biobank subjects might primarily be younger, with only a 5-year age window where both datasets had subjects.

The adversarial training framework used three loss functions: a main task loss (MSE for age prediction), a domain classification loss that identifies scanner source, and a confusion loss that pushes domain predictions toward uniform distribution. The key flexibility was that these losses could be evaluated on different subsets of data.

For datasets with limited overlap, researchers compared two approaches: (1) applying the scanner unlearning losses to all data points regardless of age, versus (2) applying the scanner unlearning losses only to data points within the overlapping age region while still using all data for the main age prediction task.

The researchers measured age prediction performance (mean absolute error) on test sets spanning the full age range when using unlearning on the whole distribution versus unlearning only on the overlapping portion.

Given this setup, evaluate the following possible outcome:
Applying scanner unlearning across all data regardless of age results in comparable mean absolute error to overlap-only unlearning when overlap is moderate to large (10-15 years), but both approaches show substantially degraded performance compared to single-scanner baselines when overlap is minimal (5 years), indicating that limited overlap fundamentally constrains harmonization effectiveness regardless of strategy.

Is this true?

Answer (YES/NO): NO